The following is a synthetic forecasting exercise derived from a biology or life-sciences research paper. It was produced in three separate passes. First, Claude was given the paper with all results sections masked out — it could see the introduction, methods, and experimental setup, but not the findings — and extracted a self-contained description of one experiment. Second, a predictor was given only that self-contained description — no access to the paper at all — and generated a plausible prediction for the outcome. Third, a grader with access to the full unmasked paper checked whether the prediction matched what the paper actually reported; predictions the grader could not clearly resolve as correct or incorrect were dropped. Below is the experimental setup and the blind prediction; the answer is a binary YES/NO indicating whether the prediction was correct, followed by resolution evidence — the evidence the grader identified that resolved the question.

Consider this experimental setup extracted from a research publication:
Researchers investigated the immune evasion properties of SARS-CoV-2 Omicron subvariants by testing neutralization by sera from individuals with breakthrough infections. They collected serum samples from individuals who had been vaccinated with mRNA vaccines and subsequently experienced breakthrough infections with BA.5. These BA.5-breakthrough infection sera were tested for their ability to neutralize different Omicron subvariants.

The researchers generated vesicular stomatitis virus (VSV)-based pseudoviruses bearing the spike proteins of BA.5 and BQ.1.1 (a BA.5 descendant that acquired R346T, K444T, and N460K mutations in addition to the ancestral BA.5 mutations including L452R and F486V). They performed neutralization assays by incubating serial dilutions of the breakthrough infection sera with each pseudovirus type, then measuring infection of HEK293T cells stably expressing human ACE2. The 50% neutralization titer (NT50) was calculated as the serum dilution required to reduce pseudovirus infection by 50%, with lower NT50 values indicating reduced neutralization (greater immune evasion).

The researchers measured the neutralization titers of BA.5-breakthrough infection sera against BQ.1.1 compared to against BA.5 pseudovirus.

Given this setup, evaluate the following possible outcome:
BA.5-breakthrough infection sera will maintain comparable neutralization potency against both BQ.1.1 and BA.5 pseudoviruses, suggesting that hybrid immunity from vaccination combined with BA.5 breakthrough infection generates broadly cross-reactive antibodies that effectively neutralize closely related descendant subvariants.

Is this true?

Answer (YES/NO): NO